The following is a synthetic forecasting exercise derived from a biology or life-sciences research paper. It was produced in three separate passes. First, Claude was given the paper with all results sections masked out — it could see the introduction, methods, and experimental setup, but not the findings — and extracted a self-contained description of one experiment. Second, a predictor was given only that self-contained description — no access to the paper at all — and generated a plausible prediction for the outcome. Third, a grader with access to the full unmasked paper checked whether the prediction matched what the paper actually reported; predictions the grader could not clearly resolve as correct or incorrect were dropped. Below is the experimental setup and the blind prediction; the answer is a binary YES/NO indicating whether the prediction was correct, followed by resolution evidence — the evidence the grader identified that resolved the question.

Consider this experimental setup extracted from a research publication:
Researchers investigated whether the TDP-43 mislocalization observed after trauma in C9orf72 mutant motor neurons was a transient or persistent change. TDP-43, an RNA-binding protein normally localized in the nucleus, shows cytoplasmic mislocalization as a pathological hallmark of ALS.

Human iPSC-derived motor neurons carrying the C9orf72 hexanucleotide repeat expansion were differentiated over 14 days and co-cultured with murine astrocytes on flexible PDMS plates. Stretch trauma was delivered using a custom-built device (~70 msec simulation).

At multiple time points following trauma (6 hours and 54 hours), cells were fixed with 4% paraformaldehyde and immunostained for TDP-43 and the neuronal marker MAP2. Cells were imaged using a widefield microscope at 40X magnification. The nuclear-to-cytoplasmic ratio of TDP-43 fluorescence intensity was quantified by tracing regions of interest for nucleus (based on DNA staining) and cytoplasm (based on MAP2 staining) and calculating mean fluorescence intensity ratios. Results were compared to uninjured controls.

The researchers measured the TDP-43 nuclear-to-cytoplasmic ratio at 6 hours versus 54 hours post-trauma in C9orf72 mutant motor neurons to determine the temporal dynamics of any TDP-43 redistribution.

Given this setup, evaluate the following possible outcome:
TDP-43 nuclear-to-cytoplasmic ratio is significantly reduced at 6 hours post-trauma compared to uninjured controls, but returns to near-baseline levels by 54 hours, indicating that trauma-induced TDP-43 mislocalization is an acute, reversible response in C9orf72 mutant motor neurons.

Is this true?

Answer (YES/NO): NO